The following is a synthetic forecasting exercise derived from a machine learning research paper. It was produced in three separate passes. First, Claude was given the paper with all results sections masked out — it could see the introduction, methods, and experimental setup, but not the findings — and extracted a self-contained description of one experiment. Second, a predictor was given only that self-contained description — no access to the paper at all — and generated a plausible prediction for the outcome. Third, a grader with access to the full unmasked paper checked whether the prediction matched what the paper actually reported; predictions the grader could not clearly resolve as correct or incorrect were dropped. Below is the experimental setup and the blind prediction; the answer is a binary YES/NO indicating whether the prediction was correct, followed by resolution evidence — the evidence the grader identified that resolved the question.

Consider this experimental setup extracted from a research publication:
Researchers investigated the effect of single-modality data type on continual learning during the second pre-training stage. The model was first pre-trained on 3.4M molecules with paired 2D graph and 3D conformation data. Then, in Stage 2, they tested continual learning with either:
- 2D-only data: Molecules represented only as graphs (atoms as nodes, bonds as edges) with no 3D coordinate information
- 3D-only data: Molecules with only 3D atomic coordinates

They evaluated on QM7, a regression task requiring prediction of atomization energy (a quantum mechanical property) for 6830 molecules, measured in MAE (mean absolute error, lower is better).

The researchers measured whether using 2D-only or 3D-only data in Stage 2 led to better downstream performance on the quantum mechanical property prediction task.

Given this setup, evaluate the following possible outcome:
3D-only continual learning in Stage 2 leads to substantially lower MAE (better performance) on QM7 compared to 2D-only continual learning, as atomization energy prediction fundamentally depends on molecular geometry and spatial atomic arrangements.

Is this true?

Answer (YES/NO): NO